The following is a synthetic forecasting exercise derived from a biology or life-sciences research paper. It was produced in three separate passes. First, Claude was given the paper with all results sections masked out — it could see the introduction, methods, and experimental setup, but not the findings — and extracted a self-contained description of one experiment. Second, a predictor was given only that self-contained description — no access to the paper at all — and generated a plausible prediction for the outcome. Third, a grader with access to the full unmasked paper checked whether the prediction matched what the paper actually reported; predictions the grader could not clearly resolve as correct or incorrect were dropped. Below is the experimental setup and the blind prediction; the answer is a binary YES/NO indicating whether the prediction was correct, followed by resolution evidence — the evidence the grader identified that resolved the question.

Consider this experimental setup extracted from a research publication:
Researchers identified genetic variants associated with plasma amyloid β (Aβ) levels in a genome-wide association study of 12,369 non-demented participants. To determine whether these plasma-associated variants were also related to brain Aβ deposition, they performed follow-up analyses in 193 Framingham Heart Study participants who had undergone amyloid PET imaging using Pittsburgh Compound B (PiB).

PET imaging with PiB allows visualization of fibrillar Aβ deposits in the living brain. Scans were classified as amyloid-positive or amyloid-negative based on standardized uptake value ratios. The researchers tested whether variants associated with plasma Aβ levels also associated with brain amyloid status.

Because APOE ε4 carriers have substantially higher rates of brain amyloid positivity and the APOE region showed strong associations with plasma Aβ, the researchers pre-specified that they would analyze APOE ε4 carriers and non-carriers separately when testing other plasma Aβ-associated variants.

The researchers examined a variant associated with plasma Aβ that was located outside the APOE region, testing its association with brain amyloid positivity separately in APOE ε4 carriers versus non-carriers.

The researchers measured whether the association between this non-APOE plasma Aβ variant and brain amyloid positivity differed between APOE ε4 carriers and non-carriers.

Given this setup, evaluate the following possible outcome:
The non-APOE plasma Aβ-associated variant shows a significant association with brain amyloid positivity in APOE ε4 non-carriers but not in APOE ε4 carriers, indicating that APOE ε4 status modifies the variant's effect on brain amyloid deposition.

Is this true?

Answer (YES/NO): NO